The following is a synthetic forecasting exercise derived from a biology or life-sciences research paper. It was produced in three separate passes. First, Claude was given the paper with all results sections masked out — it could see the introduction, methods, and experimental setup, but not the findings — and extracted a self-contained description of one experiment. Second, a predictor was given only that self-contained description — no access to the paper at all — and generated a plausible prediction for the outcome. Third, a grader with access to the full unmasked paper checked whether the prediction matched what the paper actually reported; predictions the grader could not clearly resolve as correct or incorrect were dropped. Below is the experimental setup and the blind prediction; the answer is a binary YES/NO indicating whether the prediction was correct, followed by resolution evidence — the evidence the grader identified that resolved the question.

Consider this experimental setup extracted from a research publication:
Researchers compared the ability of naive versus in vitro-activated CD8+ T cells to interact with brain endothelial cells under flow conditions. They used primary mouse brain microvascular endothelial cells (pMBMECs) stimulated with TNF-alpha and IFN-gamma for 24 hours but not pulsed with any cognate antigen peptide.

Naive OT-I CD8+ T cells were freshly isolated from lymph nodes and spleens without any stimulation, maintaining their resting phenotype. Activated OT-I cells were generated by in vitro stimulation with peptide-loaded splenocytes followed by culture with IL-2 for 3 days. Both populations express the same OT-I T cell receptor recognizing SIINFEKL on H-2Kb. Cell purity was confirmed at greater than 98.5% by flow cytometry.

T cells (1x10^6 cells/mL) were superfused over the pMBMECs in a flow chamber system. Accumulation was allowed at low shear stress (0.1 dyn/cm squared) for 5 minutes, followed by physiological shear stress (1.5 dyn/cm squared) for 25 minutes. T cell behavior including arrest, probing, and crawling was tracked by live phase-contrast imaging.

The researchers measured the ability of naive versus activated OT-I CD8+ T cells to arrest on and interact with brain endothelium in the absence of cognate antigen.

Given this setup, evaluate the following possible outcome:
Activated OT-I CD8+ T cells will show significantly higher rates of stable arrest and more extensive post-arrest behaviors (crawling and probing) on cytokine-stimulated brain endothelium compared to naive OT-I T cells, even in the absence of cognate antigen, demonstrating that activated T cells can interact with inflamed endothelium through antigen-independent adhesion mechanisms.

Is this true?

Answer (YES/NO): YES